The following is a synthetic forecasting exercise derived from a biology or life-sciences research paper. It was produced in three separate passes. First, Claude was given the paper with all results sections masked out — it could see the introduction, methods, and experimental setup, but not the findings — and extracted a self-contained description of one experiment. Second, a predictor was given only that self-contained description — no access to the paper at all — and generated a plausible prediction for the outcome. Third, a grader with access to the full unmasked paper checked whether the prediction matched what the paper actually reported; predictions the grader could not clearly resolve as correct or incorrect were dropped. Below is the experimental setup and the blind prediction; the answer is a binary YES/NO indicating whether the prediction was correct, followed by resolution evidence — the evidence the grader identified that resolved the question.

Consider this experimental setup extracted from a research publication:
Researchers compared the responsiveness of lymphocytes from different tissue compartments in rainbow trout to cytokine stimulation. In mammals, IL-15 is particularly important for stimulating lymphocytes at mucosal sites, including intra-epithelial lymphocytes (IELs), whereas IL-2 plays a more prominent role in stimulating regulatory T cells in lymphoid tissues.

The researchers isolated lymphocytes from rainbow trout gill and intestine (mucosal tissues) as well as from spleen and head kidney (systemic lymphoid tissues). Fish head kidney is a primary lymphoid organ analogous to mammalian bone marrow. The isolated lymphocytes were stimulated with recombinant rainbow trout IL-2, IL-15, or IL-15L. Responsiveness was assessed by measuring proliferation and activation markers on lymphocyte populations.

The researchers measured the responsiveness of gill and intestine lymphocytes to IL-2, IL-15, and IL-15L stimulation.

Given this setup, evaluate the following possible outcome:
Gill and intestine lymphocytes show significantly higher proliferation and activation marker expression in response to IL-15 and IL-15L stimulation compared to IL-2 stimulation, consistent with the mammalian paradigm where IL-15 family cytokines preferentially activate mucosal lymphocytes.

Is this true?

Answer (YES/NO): NO